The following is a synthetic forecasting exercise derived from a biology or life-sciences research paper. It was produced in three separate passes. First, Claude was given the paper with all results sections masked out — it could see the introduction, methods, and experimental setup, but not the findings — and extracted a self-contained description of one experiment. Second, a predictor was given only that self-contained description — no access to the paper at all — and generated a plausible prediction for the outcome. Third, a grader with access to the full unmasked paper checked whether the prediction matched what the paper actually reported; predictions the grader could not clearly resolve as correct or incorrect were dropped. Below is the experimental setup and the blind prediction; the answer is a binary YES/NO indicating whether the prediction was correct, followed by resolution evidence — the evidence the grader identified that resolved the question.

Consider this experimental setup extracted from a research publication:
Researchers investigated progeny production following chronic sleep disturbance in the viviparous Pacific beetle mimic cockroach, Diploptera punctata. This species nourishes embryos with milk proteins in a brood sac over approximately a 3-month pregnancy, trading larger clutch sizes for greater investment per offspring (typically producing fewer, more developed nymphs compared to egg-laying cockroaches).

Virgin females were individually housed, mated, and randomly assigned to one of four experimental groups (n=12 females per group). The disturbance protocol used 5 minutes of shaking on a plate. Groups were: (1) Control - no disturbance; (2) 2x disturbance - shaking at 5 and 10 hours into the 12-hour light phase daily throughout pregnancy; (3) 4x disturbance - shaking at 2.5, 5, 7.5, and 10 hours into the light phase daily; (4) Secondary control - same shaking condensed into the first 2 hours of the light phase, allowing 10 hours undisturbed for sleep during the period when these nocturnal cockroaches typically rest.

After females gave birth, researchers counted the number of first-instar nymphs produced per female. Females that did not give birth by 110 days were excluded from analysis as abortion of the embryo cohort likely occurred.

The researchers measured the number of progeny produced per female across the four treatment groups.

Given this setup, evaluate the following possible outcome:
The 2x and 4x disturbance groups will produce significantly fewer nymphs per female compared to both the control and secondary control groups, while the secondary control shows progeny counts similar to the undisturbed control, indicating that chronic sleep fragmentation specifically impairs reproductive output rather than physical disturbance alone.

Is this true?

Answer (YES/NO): NO